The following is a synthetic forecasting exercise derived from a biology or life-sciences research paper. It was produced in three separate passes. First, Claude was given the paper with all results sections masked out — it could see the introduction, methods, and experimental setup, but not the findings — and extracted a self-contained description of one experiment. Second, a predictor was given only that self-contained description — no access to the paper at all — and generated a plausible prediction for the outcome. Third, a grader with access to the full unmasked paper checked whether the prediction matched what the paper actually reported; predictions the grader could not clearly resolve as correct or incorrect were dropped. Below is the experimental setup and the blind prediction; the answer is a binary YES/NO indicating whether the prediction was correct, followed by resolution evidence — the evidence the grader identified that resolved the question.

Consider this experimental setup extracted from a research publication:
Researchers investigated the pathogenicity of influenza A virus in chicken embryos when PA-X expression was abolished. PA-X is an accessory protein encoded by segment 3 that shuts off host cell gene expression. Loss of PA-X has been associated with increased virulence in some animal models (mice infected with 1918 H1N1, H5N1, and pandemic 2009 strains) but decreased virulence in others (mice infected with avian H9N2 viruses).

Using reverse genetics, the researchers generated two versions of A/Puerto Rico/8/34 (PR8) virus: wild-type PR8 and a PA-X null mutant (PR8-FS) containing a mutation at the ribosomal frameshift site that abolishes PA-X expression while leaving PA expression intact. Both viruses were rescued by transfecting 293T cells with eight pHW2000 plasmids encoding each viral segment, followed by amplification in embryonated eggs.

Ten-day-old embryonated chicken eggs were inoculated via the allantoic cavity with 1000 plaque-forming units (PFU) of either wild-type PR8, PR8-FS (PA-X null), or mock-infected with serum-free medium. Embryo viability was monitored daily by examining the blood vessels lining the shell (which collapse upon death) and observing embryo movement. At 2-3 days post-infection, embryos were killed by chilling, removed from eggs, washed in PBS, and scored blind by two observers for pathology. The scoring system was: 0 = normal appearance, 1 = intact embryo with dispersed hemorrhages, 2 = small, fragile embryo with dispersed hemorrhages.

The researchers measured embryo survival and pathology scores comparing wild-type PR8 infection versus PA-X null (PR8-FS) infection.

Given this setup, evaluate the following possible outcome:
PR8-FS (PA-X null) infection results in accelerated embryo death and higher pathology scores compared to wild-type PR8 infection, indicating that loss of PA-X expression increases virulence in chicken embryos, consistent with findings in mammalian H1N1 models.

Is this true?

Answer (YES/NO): NO